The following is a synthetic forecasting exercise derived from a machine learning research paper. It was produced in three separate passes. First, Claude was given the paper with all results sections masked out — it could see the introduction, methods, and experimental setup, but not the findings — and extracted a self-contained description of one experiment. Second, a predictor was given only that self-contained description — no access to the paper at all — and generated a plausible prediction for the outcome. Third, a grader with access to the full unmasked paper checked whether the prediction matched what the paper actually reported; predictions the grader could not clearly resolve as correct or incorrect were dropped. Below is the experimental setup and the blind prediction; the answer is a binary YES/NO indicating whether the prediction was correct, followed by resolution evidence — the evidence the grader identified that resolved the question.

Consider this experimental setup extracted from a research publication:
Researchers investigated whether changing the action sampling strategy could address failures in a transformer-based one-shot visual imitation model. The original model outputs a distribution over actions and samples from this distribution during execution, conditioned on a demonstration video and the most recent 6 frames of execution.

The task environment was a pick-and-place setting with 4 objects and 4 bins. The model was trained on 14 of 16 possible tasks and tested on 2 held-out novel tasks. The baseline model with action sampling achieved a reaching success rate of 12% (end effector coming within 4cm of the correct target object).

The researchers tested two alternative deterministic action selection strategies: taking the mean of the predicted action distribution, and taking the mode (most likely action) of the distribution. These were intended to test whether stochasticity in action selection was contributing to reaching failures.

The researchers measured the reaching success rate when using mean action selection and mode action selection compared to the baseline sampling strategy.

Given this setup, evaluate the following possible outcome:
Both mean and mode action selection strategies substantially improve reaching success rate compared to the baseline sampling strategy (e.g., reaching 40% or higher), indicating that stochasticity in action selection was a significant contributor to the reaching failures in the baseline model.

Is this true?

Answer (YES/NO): NO